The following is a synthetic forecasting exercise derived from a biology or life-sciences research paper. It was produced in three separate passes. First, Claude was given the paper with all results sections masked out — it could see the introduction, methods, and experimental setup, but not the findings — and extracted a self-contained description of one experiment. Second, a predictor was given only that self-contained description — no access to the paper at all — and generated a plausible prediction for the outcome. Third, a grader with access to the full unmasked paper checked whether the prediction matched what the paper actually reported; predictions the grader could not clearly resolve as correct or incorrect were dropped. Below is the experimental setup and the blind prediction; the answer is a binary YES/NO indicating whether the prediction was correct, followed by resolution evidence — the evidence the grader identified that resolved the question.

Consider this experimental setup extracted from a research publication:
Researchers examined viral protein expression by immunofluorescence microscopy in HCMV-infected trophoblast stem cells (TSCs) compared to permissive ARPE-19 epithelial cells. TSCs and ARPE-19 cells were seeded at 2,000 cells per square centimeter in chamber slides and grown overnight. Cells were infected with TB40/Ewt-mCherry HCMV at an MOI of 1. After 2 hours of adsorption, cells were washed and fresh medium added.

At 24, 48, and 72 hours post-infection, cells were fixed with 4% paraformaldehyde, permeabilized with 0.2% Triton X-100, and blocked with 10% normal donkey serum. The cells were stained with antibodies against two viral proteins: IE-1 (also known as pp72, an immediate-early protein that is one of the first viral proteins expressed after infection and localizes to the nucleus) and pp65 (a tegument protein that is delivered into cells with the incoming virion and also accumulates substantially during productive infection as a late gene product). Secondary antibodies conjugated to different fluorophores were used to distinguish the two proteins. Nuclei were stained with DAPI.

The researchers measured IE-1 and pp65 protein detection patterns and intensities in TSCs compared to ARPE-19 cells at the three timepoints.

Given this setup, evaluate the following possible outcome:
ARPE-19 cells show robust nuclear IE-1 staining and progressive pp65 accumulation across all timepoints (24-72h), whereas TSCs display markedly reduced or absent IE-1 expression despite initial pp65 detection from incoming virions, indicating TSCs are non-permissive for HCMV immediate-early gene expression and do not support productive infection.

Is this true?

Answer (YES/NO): NO